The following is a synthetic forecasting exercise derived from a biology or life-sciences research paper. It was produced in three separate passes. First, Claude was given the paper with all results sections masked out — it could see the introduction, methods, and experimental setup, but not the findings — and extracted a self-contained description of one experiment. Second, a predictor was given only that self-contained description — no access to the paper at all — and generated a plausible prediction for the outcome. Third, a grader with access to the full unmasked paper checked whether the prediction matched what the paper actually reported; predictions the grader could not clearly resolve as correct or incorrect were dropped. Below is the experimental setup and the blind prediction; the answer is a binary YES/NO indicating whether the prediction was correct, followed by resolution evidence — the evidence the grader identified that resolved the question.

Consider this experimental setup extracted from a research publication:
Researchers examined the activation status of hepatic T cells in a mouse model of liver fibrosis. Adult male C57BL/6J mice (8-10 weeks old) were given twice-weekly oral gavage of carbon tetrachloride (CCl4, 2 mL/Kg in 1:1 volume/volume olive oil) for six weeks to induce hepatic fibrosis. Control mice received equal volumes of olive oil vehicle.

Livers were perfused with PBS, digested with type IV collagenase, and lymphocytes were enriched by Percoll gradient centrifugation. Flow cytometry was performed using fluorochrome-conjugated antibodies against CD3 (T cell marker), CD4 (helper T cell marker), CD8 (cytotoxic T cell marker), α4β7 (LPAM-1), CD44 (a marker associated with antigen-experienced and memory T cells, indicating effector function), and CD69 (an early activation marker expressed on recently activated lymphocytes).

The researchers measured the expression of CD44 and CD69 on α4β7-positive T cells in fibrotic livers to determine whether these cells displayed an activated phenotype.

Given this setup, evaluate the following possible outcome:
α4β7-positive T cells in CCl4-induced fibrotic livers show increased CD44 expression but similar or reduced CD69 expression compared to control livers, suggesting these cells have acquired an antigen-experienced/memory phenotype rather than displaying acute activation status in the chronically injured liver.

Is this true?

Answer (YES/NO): NO